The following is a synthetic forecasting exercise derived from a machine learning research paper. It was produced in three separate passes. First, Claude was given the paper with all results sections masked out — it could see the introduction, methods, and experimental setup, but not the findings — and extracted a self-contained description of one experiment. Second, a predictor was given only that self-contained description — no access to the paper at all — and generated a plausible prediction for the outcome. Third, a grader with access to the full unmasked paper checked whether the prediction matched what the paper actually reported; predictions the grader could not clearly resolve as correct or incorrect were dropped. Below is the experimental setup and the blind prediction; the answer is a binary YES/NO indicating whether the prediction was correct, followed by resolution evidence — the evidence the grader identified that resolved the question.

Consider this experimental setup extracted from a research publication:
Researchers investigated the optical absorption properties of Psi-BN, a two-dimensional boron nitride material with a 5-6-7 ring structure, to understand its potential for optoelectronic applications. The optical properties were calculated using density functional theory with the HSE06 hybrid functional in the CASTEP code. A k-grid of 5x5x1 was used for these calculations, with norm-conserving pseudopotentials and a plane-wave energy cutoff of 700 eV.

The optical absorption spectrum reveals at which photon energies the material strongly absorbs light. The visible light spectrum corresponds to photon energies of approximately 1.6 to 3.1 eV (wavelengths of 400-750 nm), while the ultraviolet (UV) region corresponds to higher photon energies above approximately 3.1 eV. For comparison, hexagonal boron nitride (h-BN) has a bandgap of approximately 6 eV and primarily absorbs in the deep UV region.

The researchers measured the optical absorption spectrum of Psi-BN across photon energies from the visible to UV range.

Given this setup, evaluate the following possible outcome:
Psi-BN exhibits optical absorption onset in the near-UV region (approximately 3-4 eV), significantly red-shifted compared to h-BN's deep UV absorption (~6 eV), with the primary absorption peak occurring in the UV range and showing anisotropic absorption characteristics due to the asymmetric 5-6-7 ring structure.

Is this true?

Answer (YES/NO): NO